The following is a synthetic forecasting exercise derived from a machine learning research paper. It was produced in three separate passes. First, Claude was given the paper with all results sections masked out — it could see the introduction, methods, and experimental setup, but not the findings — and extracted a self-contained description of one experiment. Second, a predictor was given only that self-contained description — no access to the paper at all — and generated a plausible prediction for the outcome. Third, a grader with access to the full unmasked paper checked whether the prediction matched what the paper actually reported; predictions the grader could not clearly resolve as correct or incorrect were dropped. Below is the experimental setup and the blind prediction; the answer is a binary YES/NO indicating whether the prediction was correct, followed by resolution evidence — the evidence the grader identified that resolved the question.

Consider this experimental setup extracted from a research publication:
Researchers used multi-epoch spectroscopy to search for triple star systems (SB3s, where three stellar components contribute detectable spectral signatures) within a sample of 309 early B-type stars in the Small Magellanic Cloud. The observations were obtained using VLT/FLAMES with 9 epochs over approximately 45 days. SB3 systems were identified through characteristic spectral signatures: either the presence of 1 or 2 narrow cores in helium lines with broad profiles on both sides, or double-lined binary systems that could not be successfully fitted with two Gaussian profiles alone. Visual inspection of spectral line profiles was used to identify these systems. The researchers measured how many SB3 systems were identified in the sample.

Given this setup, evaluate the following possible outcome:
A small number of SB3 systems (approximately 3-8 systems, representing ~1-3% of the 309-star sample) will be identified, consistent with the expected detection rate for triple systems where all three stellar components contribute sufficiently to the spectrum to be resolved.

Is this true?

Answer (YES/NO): YES